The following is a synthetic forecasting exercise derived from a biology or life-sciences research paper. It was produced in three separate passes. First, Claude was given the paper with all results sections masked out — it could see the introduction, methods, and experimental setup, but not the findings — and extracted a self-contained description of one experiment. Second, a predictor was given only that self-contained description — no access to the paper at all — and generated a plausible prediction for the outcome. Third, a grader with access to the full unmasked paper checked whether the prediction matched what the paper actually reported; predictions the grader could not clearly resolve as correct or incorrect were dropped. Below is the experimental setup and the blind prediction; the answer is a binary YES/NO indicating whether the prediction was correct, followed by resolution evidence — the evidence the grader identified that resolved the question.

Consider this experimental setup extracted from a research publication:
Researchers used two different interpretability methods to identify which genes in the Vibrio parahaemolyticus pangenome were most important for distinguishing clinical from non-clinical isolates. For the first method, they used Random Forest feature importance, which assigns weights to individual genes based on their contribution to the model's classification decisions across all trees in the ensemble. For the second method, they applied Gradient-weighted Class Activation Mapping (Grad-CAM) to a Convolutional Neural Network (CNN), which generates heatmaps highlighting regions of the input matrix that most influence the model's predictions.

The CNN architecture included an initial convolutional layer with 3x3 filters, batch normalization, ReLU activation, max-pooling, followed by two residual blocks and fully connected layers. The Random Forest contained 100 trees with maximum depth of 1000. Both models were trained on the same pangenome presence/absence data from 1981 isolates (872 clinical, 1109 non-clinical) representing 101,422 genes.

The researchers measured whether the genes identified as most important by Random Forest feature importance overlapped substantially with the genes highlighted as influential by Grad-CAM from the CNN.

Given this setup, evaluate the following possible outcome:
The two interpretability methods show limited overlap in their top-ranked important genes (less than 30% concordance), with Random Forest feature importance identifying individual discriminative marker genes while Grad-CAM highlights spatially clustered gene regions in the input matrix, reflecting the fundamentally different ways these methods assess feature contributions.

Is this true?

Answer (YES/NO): NO